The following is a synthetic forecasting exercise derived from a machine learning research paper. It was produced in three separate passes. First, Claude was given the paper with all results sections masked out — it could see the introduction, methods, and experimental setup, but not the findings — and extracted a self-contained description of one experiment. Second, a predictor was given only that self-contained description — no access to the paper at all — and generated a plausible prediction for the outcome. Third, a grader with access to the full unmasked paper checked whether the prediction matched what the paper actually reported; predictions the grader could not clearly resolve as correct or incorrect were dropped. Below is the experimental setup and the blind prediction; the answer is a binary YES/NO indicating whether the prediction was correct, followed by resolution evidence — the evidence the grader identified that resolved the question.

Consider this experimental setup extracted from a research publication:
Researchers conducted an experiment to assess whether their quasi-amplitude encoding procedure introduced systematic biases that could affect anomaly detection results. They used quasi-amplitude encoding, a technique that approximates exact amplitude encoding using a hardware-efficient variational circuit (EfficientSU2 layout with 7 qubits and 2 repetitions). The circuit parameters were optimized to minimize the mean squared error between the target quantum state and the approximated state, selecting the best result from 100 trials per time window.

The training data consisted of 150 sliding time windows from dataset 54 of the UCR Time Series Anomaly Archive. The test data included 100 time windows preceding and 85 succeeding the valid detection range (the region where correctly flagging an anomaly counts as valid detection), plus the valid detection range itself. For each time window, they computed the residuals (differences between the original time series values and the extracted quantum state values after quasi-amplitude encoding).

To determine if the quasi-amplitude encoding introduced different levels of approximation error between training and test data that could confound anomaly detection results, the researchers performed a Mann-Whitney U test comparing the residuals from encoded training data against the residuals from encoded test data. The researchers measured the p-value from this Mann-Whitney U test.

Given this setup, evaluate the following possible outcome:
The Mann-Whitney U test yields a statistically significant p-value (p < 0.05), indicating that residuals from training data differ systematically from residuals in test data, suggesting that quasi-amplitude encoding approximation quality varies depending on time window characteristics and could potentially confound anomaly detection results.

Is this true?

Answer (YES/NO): NO